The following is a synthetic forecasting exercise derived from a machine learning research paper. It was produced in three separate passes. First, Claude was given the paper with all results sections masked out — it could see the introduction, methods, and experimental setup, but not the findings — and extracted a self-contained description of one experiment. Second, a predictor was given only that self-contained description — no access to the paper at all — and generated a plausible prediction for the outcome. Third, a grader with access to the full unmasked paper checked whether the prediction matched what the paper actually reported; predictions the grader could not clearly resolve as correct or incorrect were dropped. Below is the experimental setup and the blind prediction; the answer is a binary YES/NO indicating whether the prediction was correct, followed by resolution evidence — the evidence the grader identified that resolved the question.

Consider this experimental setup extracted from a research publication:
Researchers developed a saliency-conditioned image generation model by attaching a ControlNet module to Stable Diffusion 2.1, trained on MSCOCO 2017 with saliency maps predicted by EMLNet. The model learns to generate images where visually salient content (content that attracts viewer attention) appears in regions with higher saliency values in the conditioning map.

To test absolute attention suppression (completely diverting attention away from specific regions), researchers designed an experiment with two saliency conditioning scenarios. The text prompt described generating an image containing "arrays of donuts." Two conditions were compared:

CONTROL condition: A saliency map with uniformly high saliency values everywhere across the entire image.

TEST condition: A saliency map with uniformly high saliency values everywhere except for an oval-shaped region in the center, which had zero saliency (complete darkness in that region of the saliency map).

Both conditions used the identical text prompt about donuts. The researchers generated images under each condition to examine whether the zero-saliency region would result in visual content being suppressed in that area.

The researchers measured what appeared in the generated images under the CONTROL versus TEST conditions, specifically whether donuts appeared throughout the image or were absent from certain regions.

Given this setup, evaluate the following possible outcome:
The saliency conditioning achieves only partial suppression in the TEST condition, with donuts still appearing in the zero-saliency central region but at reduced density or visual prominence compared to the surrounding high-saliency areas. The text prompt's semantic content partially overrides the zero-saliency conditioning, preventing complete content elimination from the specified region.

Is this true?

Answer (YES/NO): NO